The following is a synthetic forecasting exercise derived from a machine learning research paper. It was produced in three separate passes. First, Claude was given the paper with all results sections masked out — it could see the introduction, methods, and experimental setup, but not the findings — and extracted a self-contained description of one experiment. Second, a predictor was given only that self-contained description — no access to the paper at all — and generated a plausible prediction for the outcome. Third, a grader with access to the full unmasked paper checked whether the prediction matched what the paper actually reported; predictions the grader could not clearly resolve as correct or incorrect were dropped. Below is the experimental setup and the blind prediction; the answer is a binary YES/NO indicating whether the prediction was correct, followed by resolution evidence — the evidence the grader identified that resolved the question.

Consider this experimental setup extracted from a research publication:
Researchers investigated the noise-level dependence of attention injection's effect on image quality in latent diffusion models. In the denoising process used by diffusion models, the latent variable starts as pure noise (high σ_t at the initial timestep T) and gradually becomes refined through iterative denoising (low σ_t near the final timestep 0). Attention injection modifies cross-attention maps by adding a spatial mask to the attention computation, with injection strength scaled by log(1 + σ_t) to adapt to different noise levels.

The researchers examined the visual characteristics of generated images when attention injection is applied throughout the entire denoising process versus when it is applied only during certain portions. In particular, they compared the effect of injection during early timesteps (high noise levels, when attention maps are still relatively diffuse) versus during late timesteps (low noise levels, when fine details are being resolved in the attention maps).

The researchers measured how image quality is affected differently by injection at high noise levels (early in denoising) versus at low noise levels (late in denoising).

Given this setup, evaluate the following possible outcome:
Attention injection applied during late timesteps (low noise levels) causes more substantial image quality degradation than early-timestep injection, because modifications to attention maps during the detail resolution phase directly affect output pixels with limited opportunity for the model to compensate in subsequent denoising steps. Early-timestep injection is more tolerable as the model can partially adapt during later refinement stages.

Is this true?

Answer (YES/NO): YES